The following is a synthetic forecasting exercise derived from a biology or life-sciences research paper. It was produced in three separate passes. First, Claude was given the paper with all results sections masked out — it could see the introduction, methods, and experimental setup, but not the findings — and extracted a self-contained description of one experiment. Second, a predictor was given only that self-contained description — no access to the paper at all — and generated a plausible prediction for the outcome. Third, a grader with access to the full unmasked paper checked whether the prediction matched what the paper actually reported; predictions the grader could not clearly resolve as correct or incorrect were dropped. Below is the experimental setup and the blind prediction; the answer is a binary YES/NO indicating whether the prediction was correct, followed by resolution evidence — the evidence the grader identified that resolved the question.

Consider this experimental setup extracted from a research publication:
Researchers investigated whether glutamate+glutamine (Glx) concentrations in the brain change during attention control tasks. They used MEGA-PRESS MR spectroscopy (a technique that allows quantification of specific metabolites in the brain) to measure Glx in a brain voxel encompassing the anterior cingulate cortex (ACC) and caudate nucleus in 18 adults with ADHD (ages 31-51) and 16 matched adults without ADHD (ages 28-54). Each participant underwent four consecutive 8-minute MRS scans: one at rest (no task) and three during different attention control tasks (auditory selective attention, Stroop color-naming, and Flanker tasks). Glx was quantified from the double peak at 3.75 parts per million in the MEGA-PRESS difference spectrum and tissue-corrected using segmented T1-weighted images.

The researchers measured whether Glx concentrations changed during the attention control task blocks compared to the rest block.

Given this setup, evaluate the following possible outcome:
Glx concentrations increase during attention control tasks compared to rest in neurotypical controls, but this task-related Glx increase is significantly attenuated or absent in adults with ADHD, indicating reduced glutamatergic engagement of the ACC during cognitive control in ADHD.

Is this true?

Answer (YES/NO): YES